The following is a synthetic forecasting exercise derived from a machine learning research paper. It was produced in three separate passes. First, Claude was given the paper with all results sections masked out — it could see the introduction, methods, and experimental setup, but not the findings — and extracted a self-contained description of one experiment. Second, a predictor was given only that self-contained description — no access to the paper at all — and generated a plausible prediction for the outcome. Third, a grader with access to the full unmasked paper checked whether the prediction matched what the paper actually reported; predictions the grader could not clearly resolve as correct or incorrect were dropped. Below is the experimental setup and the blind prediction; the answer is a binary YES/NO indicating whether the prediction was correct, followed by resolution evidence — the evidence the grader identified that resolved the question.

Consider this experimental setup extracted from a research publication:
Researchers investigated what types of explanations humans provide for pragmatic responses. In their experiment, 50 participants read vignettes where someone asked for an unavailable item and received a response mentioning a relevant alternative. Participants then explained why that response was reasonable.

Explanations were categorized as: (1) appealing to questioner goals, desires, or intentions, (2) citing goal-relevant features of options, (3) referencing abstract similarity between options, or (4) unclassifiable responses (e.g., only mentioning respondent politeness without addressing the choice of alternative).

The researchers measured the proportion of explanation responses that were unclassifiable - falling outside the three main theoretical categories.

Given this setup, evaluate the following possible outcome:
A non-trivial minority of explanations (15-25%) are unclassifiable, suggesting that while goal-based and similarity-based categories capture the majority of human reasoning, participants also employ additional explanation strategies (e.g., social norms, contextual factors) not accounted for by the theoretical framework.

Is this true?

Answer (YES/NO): NO